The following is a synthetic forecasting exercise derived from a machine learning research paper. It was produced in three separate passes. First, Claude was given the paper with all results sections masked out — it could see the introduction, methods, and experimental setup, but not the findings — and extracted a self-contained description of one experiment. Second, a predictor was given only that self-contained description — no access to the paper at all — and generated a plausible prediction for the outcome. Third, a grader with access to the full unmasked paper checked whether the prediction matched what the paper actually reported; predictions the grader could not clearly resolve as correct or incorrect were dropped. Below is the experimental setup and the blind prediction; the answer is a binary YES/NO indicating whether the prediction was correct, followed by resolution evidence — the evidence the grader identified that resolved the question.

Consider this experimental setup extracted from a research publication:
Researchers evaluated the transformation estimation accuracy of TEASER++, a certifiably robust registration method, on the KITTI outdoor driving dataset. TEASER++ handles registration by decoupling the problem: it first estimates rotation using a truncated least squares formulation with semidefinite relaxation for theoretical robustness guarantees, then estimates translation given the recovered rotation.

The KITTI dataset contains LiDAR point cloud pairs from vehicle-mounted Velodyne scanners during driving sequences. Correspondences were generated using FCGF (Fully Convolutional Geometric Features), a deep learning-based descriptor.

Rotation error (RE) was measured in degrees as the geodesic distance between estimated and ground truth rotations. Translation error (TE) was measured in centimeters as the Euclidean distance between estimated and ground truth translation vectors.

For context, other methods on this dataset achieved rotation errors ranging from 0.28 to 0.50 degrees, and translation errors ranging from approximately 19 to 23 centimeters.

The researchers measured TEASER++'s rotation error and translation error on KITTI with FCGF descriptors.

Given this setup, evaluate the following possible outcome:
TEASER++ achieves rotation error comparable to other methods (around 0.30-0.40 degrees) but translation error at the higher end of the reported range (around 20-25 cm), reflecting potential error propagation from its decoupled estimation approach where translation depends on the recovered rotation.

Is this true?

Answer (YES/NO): NO